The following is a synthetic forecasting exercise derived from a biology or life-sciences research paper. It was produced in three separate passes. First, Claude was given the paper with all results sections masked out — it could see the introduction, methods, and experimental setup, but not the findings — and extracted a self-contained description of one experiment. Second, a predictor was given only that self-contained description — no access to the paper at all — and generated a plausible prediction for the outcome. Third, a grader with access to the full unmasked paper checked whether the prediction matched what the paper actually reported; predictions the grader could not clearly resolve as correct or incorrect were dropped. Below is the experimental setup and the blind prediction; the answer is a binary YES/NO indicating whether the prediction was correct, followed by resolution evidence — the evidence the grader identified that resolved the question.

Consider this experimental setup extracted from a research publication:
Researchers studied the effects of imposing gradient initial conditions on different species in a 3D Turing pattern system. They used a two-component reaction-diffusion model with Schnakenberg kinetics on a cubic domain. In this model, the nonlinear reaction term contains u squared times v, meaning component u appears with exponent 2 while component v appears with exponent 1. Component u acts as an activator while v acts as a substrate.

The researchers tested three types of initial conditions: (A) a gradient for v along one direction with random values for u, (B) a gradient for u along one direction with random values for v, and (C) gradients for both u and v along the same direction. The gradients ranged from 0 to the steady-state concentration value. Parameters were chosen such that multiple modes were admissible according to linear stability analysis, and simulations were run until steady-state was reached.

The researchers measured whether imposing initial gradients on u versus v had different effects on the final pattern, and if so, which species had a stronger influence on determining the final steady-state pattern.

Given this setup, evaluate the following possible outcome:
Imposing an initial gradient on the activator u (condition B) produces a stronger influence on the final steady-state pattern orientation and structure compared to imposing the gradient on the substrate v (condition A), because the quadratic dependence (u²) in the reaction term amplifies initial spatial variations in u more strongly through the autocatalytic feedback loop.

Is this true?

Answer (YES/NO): YES